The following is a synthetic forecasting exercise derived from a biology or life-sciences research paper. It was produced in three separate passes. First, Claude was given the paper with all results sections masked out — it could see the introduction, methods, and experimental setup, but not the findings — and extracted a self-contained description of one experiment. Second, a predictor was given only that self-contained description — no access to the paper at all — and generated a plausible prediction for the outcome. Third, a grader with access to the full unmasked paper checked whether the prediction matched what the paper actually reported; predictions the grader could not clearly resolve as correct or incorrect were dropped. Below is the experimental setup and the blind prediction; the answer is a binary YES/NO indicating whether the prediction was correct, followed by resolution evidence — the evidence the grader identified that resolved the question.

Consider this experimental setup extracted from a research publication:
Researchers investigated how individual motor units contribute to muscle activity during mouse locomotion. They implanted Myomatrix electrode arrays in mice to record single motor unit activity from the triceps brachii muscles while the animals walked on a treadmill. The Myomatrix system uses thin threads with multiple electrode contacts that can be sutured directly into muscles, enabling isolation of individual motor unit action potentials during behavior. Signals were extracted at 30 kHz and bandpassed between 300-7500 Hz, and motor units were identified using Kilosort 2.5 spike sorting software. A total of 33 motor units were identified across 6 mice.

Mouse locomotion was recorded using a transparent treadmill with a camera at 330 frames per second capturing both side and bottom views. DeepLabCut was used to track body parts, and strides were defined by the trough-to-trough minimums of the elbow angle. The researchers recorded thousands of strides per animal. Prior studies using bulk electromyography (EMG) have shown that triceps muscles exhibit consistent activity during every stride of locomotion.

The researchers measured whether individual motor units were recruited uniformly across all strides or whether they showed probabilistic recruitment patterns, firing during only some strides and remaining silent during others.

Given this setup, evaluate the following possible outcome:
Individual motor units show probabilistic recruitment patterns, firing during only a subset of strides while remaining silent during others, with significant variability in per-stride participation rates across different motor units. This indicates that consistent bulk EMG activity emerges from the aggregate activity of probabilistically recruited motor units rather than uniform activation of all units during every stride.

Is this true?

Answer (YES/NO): YES